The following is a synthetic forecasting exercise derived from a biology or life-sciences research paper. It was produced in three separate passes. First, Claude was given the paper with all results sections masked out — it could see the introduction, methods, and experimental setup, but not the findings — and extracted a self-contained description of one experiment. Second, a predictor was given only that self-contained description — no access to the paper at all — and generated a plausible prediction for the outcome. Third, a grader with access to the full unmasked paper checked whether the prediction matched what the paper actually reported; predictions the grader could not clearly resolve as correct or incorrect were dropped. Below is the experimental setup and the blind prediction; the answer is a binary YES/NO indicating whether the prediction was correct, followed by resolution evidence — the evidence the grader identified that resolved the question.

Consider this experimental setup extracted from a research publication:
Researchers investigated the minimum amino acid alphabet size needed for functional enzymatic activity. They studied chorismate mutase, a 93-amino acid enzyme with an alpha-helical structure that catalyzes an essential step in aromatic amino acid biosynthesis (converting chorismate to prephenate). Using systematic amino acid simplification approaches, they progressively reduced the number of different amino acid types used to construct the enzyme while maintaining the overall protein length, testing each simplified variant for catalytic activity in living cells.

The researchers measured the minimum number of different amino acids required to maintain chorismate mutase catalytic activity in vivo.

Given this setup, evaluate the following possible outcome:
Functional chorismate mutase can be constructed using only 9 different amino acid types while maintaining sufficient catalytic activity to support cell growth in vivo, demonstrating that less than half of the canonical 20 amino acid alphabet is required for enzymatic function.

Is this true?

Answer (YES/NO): YES